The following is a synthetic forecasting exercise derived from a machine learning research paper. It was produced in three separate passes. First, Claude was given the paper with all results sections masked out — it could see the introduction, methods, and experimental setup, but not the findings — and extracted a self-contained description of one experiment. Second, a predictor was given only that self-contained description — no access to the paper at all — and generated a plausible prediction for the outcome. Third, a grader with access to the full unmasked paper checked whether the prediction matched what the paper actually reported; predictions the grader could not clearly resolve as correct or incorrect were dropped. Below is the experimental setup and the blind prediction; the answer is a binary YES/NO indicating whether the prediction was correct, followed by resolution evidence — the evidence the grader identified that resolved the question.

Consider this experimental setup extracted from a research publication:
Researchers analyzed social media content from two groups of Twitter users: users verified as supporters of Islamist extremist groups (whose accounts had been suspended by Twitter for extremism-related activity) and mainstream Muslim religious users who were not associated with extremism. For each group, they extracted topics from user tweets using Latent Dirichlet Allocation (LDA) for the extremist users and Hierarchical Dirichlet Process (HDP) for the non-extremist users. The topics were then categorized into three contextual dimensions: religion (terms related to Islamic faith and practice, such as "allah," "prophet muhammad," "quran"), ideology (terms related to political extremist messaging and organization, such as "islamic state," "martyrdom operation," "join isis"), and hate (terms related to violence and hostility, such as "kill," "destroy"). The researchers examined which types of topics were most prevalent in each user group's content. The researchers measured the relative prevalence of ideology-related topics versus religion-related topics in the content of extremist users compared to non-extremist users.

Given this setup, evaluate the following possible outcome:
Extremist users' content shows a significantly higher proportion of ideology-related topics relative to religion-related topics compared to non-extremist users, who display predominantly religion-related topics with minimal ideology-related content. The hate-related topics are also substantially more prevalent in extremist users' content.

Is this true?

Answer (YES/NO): YES